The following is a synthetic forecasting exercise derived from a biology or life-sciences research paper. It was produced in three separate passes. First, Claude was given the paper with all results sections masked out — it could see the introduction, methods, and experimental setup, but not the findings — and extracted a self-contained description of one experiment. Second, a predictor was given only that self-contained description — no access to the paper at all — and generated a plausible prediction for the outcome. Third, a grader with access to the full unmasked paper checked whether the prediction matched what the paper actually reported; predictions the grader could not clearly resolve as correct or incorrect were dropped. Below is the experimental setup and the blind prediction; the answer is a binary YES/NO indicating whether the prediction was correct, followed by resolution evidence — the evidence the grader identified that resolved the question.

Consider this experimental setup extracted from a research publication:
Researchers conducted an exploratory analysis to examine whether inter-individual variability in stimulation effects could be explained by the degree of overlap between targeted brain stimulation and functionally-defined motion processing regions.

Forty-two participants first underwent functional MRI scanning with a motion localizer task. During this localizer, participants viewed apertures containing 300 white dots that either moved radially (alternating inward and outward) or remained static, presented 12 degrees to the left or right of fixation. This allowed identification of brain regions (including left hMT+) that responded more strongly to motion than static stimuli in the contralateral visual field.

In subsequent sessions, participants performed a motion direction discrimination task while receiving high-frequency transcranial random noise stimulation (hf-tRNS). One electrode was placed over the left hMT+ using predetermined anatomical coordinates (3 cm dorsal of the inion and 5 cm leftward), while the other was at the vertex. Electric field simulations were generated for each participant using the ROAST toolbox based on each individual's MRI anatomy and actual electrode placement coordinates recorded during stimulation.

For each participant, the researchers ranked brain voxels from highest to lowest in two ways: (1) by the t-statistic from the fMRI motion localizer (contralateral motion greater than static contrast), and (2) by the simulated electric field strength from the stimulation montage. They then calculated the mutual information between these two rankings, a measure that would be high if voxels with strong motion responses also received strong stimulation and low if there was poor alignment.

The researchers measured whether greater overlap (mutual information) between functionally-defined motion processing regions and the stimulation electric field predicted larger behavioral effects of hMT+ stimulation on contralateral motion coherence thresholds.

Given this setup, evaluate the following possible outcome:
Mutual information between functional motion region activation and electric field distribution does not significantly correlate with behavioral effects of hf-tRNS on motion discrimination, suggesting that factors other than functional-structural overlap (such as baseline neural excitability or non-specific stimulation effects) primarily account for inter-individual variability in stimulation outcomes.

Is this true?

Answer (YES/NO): YES